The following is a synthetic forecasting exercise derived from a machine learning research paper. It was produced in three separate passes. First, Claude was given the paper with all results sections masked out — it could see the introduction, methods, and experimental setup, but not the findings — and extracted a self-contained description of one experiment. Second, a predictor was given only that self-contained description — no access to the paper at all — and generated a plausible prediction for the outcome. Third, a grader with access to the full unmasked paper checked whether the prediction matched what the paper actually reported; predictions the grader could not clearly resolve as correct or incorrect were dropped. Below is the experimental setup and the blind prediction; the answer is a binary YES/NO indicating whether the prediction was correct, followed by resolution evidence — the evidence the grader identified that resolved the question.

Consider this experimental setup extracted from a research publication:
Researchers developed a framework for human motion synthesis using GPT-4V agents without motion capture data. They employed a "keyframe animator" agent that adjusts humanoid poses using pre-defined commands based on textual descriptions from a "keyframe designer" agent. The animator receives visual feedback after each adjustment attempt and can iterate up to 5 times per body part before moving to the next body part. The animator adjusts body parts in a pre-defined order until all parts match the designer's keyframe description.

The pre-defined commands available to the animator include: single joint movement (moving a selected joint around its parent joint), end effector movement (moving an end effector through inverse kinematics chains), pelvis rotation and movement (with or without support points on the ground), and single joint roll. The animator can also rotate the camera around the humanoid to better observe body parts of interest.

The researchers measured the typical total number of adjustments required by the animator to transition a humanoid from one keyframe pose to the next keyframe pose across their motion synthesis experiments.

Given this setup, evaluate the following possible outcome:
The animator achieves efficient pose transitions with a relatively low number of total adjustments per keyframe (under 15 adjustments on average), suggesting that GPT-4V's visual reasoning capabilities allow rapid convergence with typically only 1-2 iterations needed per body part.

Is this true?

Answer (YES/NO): YES